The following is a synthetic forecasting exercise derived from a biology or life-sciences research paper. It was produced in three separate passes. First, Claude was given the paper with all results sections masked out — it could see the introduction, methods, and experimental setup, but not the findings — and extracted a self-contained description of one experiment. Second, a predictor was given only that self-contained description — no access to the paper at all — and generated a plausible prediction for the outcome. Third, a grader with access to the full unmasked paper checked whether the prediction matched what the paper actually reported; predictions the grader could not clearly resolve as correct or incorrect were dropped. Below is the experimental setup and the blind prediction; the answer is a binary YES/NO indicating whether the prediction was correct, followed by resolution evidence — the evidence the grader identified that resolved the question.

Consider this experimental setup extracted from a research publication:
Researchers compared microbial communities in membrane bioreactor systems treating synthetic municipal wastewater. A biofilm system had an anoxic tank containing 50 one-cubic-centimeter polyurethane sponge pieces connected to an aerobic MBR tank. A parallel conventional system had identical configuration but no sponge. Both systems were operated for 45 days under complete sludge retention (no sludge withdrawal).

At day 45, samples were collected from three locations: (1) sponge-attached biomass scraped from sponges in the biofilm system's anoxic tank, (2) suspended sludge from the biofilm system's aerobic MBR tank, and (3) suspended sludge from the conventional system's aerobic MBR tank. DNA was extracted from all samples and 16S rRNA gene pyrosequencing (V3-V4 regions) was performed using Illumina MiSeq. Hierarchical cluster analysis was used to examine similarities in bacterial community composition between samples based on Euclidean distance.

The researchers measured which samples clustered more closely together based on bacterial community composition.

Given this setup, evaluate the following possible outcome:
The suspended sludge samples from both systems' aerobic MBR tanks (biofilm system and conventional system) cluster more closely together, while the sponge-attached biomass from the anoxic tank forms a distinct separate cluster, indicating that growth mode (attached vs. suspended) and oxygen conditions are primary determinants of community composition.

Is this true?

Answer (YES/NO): YES